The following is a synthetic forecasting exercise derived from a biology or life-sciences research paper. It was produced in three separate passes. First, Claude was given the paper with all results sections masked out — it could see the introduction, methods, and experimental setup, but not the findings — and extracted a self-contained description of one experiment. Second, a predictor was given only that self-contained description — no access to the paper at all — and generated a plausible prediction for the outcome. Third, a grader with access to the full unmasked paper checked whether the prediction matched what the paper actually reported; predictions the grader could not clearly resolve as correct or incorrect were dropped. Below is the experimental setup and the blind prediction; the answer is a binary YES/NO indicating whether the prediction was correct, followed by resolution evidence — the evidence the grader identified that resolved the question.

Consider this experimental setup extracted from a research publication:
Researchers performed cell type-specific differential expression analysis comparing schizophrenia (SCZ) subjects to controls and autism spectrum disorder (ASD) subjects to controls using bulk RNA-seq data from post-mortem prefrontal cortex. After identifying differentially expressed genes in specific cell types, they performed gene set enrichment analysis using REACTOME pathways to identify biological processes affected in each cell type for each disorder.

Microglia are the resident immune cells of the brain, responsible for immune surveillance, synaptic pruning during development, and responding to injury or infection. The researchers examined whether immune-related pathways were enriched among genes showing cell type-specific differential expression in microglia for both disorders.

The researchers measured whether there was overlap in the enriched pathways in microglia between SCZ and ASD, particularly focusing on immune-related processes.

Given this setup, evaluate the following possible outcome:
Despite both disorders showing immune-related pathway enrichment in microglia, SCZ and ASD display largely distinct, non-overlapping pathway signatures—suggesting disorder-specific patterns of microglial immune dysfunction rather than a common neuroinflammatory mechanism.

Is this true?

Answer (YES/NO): NO